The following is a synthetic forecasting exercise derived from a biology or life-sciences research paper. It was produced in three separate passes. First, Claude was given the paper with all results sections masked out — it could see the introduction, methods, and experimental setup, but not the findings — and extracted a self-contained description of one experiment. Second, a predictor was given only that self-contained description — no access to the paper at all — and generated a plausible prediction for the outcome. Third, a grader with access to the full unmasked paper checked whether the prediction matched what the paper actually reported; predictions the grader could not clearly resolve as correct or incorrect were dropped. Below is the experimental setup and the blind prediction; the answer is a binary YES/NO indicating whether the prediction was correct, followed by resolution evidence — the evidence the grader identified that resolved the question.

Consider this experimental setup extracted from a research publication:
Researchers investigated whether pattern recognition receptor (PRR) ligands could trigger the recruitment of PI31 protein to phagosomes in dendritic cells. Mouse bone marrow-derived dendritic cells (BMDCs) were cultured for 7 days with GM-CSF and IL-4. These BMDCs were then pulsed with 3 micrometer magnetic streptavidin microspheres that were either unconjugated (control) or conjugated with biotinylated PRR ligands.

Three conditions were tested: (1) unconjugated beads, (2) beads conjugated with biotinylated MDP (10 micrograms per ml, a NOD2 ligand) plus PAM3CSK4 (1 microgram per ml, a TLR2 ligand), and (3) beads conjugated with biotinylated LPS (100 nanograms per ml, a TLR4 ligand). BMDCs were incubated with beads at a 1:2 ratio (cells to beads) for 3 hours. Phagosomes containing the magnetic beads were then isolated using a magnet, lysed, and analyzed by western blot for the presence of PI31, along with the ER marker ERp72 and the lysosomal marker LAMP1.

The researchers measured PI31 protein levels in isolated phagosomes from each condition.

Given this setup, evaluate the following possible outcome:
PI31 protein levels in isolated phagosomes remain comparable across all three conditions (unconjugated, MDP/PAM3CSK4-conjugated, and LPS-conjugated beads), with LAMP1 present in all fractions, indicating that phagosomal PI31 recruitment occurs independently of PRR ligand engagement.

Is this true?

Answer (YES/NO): NO